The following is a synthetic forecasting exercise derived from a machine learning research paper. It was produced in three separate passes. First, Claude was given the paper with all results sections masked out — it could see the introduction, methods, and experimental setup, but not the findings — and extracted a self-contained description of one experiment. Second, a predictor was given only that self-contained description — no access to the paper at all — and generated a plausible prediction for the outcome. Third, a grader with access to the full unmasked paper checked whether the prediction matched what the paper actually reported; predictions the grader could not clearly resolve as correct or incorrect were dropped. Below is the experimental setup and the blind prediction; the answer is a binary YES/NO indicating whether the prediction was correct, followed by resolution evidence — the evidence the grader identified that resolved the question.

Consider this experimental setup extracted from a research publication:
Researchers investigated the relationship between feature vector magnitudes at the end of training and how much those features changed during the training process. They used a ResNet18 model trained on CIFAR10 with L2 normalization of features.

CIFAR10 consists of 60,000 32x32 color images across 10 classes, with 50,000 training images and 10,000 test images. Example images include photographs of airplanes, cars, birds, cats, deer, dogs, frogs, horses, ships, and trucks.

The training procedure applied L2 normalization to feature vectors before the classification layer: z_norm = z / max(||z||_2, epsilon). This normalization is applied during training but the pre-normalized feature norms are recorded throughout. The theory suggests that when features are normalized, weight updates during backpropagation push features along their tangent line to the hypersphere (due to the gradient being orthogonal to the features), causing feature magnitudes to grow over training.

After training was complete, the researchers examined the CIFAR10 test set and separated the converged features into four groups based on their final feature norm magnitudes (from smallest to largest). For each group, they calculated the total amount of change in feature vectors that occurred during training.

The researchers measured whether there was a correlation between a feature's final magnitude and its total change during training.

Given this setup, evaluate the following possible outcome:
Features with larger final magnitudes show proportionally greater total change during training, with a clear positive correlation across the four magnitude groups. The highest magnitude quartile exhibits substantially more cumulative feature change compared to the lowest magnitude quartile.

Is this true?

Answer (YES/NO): YES